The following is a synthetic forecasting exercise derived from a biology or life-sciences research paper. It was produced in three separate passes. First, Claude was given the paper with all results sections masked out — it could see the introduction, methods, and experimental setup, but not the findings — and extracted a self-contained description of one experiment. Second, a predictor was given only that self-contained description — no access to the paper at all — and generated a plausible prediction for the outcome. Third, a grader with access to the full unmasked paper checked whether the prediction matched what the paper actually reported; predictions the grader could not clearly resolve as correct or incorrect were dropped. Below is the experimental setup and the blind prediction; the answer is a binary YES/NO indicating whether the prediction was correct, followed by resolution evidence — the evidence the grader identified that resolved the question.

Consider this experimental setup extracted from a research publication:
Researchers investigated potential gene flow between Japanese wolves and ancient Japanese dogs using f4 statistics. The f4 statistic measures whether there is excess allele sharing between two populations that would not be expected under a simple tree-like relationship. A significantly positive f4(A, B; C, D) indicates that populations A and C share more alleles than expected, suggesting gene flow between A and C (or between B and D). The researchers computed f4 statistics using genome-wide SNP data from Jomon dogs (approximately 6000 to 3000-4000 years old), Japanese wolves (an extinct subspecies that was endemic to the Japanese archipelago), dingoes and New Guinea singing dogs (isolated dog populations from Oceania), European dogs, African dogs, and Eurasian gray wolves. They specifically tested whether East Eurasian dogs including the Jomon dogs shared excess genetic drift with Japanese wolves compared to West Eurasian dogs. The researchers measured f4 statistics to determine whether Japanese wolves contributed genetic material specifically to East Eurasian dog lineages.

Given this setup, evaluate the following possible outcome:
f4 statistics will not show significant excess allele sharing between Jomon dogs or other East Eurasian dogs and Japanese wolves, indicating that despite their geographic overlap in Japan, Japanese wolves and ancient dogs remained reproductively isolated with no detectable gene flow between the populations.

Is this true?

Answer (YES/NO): NO